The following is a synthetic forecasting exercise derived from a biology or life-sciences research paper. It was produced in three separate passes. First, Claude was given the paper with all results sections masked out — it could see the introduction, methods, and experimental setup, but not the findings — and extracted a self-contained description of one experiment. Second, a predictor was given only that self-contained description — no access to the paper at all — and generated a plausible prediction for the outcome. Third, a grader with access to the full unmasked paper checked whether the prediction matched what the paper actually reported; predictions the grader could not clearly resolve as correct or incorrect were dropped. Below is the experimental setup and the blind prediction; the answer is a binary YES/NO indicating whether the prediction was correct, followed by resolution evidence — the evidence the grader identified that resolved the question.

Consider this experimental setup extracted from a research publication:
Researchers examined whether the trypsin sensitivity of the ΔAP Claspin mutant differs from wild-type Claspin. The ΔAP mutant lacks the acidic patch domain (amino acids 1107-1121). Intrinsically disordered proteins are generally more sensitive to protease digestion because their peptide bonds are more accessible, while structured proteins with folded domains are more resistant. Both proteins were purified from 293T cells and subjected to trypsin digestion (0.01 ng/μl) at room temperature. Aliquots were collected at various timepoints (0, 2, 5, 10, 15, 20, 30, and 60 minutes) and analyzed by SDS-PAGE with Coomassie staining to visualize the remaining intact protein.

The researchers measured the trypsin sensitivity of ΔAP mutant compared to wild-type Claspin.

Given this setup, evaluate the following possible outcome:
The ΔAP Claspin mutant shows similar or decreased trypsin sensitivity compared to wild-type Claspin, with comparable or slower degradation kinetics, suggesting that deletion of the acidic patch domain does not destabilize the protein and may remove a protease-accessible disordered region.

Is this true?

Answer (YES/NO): YES